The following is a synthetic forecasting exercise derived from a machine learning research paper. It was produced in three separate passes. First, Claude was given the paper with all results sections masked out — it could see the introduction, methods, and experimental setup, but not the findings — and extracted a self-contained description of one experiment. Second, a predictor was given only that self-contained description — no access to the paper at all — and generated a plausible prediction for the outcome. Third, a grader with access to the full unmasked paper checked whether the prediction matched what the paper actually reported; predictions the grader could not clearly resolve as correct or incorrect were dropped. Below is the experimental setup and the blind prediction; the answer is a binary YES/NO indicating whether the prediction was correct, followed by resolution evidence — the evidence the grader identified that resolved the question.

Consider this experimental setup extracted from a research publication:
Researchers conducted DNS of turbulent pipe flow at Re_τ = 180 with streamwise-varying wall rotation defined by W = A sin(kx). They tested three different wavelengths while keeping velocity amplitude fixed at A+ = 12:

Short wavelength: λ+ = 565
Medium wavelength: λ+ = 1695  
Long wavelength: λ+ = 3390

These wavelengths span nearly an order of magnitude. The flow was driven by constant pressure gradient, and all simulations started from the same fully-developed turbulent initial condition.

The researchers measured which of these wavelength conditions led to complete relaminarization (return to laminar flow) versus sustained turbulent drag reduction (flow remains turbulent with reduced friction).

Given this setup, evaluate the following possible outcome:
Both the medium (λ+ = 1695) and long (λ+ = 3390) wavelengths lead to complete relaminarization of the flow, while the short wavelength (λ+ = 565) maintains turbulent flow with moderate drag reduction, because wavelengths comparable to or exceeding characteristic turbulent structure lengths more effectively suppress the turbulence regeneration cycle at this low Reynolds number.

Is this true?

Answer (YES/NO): YES